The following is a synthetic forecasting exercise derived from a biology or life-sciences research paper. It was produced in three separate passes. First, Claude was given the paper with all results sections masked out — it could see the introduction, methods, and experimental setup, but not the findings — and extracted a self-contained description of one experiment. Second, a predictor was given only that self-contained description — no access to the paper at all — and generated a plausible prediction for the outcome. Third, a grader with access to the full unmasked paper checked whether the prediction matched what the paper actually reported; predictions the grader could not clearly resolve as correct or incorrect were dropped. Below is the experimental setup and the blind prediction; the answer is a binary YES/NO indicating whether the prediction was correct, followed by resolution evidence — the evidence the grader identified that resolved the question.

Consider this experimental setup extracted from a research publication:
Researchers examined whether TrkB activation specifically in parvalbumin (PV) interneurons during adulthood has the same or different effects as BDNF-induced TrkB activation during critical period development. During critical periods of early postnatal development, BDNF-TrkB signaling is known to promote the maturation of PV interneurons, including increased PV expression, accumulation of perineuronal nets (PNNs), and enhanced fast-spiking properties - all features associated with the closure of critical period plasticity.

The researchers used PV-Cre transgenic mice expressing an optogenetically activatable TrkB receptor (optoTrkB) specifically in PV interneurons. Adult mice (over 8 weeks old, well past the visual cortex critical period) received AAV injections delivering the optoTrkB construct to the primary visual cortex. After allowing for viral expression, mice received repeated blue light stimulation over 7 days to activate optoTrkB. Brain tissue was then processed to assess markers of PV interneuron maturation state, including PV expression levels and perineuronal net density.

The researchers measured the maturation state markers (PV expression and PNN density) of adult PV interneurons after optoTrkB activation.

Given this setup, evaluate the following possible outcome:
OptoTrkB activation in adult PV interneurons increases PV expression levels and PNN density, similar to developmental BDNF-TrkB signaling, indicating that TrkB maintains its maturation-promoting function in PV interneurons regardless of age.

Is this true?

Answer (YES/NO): NO